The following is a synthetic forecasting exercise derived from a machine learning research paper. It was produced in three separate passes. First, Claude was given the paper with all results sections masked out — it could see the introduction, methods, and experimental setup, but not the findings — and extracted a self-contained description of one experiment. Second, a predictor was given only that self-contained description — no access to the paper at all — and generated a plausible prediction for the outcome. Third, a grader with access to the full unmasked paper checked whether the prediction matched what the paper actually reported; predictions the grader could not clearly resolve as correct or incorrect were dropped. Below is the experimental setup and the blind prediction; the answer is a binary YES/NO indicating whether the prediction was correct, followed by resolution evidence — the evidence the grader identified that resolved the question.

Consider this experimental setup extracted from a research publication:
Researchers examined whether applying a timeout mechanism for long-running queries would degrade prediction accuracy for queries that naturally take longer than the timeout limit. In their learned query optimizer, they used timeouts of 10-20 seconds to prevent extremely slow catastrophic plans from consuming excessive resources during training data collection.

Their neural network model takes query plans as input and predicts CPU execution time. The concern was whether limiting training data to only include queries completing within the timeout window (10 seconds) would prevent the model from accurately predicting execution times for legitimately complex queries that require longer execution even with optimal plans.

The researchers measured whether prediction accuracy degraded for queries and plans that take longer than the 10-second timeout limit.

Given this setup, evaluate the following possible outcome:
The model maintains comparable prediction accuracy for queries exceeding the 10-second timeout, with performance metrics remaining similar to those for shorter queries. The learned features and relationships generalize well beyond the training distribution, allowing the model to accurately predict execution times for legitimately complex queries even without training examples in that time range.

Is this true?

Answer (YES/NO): YES